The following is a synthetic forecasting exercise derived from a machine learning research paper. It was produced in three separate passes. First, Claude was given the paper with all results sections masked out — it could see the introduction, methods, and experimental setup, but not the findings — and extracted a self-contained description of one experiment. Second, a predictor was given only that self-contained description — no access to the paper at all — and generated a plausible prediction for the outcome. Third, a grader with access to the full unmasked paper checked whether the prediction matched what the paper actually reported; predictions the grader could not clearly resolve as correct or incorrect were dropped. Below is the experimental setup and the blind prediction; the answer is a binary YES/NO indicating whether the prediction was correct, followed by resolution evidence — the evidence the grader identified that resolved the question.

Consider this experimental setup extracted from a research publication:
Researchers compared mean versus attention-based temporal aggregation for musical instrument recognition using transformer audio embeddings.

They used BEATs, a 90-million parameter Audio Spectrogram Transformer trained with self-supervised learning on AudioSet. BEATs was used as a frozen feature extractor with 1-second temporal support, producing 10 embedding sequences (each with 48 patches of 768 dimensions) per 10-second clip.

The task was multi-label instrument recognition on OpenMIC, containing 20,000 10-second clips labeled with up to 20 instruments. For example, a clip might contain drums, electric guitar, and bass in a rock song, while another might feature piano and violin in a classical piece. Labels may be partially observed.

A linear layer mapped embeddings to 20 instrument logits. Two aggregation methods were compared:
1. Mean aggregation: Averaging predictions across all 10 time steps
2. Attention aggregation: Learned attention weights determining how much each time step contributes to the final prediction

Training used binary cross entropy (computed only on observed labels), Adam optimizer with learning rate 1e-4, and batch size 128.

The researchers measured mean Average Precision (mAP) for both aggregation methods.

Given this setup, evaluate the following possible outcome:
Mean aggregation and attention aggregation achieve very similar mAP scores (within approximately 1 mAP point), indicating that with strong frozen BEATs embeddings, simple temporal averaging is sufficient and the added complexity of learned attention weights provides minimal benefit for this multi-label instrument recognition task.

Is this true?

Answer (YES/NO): NO